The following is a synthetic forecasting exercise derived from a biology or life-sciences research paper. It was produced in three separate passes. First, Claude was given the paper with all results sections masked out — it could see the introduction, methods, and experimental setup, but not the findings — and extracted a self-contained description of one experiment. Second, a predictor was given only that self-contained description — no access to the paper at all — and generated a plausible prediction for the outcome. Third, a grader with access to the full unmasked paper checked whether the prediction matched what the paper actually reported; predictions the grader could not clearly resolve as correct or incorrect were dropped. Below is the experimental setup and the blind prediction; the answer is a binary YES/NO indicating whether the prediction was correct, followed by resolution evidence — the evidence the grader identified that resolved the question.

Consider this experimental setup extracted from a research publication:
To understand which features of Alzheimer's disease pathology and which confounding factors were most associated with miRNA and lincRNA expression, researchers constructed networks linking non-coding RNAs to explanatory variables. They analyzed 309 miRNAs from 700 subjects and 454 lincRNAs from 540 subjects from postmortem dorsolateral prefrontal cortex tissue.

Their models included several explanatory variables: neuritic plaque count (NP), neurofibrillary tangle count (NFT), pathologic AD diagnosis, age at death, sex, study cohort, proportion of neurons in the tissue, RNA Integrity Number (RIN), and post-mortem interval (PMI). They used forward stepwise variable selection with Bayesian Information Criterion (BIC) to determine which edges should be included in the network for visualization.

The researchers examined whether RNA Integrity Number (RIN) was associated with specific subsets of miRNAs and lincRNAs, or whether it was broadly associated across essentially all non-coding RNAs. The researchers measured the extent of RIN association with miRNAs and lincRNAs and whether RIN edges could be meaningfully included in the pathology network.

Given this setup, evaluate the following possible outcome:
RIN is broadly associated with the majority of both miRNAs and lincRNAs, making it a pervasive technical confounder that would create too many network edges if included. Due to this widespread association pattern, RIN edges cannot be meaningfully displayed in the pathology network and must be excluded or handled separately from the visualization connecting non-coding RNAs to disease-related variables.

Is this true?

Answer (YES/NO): YES